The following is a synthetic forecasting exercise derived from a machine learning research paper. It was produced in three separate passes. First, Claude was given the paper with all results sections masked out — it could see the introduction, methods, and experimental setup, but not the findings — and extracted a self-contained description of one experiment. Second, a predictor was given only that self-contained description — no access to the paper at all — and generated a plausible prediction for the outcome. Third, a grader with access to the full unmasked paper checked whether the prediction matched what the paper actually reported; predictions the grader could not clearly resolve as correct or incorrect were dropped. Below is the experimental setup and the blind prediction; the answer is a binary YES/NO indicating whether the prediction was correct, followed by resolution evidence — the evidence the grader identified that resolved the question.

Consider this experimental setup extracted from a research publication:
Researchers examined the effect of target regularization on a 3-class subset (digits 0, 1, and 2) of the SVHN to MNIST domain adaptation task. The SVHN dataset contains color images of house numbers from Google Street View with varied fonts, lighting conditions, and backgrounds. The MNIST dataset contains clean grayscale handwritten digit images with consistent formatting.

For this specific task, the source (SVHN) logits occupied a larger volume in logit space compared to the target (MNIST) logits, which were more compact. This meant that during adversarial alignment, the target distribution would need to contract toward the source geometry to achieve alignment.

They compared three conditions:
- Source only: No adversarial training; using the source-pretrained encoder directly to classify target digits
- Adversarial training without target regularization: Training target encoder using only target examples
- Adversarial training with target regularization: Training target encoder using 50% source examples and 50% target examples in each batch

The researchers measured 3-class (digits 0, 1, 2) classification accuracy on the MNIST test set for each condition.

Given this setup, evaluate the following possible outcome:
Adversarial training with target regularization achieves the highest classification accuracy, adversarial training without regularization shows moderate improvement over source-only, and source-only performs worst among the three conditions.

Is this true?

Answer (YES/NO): YES